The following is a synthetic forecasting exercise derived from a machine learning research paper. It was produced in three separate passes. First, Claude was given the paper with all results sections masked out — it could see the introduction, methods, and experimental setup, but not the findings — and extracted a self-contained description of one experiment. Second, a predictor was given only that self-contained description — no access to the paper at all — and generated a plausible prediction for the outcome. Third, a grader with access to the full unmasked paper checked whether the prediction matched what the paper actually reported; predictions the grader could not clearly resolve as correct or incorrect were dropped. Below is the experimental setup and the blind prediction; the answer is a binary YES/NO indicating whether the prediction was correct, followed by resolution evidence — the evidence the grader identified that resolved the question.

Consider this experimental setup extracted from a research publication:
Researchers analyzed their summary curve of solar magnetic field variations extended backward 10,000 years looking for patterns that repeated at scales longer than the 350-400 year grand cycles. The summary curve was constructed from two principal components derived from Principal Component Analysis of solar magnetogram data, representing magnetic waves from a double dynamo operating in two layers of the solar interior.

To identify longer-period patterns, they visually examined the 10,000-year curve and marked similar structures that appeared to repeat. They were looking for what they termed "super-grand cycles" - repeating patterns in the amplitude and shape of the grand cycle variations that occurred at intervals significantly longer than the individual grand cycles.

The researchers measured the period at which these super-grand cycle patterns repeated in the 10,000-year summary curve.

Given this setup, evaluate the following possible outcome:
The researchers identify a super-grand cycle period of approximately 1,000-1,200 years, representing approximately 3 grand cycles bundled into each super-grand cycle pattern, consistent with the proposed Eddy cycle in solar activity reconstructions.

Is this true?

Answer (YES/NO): NO